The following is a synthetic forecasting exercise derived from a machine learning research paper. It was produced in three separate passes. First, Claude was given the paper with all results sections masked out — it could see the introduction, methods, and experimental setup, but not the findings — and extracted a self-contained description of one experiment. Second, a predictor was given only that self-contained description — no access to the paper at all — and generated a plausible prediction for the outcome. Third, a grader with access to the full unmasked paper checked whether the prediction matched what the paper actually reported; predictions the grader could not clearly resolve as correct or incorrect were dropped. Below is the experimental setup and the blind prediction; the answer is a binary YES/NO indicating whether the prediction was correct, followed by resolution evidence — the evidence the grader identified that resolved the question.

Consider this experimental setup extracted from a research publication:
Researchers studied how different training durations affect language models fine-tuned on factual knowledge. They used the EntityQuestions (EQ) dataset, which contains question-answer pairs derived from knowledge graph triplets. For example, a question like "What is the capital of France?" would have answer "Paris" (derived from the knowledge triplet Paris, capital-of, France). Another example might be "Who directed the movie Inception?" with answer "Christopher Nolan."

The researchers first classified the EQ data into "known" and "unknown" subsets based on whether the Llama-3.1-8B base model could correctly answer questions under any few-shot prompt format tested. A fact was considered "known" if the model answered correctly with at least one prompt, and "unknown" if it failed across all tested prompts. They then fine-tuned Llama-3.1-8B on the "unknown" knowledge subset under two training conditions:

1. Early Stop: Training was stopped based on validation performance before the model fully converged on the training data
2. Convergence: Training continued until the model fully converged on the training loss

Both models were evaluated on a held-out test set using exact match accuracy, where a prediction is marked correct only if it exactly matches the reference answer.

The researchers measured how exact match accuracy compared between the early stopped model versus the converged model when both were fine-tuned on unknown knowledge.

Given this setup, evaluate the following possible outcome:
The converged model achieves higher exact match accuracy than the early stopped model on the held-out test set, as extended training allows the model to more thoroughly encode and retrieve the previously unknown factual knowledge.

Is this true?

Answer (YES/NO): NO